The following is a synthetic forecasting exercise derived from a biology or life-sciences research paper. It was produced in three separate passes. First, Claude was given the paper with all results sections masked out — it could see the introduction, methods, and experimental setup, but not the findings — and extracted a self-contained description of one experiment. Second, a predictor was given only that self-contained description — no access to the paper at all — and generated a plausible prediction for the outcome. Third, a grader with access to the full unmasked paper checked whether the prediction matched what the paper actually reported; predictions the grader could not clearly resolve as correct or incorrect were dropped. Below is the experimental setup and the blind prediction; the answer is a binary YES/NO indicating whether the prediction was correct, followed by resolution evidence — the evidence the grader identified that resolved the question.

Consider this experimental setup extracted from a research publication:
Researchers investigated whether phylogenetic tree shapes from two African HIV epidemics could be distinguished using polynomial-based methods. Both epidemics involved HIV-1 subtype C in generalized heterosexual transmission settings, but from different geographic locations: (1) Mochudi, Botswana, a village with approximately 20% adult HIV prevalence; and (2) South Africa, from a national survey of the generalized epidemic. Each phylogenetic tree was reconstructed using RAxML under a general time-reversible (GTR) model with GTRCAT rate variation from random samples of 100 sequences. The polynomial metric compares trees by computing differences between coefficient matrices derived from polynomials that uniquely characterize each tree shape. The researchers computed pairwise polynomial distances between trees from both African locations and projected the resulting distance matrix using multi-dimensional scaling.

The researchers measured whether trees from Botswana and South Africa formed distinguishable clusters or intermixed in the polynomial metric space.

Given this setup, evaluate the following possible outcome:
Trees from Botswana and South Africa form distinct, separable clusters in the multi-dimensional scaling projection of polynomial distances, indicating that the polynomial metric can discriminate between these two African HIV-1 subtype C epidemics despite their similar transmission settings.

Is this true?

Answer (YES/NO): NO